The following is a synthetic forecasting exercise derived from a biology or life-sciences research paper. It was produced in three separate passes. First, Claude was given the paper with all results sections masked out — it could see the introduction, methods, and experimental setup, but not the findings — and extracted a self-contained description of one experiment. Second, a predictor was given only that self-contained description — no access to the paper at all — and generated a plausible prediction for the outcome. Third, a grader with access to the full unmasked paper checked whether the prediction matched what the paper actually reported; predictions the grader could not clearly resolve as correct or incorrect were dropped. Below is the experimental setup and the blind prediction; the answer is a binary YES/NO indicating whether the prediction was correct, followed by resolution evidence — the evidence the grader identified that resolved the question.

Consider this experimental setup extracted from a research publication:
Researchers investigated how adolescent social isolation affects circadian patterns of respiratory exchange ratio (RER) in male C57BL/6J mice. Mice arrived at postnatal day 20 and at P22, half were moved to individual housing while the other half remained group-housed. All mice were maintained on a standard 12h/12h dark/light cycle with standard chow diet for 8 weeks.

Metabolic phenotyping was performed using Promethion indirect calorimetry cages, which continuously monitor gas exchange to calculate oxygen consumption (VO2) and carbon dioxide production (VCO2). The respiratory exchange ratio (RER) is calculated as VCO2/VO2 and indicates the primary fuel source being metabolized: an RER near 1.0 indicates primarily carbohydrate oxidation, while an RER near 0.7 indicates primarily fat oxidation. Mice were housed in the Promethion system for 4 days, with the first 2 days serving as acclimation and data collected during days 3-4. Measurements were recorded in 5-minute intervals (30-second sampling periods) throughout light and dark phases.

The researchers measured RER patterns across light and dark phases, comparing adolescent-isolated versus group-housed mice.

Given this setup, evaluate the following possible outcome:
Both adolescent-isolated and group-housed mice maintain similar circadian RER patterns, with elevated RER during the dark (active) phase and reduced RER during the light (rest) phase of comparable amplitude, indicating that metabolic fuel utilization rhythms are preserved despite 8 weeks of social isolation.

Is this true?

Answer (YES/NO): NO